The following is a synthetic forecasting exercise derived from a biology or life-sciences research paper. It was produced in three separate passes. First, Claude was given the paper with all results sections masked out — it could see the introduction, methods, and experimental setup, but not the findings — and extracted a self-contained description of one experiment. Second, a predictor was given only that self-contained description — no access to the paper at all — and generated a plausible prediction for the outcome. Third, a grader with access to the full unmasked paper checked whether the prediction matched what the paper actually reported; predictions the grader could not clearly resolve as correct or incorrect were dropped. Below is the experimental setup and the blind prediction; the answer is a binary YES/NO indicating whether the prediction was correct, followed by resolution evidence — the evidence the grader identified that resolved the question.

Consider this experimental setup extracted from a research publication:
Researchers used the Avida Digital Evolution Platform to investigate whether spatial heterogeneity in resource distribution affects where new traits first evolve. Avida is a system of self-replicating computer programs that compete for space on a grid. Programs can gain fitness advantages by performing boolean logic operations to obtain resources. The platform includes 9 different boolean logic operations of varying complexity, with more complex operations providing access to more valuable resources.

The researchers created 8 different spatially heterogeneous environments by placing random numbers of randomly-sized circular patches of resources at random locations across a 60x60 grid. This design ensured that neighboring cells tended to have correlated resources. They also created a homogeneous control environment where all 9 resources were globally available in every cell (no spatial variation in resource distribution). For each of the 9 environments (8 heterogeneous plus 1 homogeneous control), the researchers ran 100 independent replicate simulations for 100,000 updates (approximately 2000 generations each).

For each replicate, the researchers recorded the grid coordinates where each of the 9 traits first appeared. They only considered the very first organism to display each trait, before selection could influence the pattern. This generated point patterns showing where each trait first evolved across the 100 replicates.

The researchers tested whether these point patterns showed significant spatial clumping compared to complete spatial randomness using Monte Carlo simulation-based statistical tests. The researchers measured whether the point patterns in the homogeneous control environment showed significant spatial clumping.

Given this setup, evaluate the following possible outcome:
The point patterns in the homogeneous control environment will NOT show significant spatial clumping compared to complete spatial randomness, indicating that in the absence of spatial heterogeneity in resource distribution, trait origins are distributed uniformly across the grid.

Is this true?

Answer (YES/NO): YES